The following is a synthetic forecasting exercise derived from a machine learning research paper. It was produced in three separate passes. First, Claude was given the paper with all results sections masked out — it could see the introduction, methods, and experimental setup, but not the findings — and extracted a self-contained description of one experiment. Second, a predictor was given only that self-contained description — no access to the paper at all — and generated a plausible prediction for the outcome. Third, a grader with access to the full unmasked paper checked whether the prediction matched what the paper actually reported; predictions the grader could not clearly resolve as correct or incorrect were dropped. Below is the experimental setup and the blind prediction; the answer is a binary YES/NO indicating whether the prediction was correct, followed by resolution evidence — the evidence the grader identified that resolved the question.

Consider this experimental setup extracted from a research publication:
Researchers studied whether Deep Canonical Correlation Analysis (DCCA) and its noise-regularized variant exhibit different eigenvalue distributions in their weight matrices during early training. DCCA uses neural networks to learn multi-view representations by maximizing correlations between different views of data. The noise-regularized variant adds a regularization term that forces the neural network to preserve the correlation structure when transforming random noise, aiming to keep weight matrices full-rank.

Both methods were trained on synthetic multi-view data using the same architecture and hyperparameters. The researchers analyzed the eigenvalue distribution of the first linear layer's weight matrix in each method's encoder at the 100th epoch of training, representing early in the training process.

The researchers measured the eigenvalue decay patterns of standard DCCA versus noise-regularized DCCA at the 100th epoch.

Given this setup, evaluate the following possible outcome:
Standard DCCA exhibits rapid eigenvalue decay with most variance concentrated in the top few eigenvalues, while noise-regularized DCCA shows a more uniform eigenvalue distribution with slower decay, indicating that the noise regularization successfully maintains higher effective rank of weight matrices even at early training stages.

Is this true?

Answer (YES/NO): NO